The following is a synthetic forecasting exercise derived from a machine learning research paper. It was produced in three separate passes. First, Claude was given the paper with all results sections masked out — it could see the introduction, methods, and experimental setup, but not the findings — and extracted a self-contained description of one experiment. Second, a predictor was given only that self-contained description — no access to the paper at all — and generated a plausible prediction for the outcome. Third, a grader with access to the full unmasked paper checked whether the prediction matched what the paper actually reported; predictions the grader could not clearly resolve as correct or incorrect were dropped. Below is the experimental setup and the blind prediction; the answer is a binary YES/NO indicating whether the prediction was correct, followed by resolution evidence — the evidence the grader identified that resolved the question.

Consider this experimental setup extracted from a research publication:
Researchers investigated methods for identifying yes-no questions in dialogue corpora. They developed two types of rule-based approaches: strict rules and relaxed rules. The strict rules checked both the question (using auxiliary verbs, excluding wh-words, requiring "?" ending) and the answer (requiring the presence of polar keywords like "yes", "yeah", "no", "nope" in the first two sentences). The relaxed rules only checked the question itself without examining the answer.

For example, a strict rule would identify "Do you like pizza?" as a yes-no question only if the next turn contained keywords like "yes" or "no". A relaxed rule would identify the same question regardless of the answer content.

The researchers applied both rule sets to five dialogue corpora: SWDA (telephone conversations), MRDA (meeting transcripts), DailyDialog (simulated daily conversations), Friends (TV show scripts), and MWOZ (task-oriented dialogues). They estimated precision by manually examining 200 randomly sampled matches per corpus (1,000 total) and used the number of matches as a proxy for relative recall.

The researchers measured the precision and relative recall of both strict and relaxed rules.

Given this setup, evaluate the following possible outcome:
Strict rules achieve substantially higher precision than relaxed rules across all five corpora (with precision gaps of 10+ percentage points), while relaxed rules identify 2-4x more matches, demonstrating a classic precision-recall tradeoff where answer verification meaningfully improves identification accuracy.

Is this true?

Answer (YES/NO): NO